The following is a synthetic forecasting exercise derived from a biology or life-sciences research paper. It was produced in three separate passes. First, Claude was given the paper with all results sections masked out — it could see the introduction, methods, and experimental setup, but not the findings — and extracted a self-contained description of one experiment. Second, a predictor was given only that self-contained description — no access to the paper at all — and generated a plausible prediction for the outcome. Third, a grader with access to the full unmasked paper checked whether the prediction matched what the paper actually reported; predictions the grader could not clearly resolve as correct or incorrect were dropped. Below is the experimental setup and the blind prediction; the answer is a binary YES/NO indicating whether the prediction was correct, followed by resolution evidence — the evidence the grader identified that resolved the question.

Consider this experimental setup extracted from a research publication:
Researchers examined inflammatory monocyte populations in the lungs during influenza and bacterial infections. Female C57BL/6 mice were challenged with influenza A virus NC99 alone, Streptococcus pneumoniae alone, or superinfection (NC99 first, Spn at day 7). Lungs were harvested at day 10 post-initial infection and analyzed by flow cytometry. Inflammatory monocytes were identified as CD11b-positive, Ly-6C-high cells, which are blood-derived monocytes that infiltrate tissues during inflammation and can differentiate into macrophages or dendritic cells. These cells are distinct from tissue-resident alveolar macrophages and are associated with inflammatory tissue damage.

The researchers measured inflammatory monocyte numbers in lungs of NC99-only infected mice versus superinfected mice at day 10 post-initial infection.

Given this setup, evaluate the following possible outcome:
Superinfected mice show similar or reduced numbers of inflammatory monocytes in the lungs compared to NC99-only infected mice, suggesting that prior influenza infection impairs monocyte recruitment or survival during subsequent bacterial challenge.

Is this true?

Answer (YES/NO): NO